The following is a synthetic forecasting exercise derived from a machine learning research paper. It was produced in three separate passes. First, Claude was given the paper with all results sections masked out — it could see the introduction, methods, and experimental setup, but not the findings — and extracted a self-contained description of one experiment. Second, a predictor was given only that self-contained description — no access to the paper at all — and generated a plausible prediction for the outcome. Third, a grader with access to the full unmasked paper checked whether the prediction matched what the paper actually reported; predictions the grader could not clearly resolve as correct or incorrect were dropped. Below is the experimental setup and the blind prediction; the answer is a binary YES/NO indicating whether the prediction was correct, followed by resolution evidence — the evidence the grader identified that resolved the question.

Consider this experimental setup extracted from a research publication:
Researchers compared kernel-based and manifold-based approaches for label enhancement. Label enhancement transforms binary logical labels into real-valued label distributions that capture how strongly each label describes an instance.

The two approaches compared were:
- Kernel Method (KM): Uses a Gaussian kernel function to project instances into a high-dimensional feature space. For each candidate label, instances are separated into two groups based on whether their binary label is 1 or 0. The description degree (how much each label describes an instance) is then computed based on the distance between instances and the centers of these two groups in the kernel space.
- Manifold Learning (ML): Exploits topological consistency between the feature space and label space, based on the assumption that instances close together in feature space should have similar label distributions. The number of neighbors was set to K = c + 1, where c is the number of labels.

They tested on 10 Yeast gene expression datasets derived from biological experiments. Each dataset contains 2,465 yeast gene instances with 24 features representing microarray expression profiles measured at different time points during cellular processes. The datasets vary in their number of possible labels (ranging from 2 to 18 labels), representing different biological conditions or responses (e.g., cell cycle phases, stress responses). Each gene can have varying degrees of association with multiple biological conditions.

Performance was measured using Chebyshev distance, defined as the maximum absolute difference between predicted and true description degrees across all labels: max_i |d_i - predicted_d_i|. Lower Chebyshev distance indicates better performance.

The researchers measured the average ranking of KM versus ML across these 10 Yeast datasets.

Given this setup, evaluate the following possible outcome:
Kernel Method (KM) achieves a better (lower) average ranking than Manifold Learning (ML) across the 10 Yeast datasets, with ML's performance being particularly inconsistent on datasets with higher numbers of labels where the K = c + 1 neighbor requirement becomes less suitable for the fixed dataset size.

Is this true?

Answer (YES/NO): NO